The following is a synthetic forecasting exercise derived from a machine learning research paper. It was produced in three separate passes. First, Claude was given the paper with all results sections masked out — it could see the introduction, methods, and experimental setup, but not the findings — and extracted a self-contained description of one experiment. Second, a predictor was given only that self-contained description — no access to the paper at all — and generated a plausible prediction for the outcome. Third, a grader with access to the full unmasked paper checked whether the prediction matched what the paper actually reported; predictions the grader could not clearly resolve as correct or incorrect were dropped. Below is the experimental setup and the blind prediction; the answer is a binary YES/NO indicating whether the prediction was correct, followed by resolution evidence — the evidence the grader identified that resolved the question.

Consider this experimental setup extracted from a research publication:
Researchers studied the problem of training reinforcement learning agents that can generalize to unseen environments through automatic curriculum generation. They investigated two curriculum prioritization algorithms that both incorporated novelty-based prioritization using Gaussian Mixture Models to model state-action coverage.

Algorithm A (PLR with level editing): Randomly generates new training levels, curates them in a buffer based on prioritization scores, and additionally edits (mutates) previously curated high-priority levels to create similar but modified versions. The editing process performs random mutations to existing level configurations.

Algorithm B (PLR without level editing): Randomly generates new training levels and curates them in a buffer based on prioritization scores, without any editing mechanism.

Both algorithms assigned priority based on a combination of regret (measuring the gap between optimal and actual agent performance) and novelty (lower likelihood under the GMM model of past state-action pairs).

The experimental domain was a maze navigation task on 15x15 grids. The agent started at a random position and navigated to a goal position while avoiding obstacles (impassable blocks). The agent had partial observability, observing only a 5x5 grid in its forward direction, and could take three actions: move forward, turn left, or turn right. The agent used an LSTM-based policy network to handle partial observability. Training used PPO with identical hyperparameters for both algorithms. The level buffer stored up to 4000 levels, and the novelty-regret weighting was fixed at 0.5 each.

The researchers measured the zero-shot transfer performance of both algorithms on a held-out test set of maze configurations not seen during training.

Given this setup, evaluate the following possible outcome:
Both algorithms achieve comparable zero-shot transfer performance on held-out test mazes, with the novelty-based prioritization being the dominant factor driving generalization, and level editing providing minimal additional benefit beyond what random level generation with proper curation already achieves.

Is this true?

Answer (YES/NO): NO